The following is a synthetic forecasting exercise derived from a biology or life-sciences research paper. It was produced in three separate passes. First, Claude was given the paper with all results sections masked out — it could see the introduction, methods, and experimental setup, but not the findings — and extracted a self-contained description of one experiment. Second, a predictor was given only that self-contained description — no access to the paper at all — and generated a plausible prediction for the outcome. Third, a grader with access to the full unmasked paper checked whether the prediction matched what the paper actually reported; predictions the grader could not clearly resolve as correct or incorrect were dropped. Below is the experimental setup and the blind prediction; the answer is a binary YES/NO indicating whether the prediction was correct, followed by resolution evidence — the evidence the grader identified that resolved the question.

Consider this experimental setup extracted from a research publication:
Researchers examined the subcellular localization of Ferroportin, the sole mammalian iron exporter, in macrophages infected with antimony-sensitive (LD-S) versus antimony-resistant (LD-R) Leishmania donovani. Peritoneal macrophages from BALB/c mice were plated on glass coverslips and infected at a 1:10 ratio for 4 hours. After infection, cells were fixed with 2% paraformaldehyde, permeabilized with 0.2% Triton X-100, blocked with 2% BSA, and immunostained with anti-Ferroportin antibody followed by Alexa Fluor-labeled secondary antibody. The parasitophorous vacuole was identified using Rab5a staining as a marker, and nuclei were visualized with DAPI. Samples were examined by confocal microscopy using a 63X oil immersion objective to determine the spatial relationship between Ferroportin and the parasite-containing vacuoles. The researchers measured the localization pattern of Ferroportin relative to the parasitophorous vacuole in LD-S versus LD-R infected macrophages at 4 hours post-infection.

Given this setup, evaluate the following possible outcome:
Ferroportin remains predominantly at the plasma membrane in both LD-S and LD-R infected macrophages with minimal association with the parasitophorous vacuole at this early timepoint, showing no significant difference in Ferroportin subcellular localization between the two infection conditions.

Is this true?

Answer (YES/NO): NO